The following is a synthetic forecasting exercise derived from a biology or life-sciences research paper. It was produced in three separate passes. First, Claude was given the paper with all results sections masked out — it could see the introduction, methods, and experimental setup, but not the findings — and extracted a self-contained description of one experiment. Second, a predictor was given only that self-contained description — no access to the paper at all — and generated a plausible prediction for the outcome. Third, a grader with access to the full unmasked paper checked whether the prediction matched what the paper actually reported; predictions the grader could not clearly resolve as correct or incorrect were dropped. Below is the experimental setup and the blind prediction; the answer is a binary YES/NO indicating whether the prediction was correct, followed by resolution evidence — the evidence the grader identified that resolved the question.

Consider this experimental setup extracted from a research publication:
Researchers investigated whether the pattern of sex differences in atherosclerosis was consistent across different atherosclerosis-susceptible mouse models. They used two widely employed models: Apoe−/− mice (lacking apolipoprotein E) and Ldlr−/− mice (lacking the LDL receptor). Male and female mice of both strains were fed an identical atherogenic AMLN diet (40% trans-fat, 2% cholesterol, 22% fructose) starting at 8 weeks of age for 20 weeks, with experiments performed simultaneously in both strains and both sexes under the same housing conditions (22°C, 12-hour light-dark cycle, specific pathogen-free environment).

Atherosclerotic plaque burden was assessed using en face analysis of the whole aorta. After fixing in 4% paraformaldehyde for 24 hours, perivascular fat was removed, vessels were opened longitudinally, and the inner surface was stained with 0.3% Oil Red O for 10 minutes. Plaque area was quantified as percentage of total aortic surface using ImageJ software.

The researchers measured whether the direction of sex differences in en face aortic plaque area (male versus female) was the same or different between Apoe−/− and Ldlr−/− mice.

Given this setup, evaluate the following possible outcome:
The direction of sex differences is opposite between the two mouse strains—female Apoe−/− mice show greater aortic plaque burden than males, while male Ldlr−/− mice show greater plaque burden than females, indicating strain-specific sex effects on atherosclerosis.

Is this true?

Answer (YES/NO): YES